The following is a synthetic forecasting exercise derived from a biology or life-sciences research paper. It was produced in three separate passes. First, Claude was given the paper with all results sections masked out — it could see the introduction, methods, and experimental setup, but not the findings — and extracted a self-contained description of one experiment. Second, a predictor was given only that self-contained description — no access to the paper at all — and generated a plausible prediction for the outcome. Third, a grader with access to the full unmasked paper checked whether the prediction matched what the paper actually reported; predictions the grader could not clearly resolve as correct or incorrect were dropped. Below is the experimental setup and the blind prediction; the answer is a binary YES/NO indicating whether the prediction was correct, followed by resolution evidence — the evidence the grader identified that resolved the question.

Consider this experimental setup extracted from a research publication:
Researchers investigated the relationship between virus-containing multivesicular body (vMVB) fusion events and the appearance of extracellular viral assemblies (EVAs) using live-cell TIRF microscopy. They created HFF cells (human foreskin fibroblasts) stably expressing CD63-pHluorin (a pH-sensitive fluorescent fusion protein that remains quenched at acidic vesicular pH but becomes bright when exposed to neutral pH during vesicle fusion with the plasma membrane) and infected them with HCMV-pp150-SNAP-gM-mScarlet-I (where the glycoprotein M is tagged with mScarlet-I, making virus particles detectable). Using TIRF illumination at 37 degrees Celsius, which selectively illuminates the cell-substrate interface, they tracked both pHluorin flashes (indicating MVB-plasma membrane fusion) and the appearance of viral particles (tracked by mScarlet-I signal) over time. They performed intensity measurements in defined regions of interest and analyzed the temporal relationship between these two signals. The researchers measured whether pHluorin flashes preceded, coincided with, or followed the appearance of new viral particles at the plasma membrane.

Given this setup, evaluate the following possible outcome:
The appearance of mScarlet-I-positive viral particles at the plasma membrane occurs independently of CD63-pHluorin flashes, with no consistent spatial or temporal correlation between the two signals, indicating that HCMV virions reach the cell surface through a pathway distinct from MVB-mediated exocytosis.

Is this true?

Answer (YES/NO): NO